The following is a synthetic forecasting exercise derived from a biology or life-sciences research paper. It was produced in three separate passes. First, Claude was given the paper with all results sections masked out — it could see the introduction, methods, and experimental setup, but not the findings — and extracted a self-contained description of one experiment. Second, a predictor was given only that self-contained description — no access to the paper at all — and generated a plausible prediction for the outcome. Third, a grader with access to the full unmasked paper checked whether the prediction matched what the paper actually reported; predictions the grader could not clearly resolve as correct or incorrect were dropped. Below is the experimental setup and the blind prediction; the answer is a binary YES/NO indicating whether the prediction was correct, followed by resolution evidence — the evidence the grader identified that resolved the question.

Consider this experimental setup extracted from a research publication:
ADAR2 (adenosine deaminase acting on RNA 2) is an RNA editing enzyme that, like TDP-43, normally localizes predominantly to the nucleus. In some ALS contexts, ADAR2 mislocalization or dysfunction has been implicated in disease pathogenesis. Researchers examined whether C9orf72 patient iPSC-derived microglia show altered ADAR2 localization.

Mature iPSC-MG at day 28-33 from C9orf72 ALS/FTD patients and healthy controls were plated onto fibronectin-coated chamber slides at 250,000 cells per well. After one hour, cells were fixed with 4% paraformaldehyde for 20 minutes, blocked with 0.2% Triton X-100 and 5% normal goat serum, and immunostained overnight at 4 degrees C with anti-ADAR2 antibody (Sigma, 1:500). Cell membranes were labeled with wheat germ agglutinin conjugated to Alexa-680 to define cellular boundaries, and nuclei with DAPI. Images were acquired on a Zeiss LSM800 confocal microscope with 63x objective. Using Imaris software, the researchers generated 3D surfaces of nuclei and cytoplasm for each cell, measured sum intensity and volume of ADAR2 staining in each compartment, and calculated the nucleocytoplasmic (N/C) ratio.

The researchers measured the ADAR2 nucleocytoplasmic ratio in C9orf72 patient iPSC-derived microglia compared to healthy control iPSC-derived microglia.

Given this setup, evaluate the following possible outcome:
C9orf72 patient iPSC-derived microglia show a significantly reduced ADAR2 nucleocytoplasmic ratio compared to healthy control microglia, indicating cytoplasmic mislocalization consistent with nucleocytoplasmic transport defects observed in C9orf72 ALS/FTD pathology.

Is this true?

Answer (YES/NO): NO